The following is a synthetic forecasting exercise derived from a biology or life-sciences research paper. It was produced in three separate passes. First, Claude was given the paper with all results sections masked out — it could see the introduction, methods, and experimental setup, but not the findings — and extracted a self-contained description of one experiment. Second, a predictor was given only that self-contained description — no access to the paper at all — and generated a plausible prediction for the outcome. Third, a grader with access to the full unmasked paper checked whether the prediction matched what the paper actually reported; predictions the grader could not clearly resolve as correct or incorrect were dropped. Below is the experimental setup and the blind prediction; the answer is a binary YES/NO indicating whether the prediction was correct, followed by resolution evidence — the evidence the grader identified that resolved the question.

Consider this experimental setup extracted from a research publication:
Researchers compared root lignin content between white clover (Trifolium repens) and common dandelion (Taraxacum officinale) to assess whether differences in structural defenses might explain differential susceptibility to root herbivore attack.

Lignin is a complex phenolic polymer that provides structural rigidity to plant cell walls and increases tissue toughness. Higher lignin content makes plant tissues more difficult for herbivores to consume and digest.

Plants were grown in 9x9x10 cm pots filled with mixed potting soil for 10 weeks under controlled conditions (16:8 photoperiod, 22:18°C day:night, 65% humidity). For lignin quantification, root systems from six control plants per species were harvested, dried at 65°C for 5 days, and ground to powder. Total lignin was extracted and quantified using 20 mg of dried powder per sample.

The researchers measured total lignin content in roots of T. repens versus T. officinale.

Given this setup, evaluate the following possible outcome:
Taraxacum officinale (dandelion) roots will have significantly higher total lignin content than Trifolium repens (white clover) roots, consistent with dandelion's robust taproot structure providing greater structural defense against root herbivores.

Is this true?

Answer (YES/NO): NO